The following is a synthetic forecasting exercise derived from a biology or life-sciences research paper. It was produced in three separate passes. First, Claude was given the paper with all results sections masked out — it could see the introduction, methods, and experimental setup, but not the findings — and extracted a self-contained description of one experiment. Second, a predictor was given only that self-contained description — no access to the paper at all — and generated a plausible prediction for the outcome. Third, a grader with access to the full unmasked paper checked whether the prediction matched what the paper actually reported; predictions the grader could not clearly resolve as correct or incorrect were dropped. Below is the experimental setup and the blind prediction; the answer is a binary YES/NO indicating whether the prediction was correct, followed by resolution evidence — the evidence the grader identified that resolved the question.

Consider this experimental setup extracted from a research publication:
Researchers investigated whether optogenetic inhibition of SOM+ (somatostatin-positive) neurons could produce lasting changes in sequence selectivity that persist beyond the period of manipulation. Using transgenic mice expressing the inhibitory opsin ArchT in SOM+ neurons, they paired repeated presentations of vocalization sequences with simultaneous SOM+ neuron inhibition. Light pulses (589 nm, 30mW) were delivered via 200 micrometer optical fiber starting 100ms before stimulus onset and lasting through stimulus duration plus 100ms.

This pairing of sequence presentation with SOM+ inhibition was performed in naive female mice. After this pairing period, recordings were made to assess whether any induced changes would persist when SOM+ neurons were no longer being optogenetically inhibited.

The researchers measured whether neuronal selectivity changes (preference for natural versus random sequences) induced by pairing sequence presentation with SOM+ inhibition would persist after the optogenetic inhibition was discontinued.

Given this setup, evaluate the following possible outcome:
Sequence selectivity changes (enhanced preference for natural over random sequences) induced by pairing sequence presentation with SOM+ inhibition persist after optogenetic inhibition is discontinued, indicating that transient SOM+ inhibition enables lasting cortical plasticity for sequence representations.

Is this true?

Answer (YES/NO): YES